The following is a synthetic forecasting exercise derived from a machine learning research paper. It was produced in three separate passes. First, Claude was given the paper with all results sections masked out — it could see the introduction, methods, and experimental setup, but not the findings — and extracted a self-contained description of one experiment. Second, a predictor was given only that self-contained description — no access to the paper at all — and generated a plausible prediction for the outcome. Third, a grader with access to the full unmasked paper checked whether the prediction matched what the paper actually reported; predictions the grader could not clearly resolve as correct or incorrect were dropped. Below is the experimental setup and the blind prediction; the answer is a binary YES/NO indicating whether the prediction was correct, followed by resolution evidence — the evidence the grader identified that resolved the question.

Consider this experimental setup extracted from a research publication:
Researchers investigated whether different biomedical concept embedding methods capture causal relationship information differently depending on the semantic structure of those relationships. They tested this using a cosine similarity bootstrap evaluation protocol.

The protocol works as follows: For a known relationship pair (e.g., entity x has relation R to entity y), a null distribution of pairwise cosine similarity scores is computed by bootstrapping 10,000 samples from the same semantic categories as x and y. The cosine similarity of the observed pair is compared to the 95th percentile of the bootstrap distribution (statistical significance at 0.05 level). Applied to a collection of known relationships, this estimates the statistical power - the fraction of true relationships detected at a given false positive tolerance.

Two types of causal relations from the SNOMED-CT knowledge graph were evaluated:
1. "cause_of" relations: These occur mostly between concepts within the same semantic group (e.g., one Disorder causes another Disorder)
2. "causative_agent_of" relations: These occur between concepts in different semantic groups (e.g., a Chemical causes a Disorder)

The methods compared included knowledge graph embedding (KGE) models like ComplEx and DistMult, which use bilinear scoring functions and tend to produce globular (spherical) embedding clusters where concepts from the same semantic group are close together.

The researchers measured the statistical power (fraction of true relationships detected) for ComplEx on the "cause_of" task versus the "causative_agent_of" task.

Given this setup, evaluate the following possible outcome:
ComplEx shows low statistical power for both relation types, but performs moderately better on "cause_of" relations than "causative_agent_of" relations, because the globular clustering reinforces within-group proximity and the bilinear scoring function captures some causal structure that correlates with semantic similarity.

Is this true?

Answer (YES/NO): NO